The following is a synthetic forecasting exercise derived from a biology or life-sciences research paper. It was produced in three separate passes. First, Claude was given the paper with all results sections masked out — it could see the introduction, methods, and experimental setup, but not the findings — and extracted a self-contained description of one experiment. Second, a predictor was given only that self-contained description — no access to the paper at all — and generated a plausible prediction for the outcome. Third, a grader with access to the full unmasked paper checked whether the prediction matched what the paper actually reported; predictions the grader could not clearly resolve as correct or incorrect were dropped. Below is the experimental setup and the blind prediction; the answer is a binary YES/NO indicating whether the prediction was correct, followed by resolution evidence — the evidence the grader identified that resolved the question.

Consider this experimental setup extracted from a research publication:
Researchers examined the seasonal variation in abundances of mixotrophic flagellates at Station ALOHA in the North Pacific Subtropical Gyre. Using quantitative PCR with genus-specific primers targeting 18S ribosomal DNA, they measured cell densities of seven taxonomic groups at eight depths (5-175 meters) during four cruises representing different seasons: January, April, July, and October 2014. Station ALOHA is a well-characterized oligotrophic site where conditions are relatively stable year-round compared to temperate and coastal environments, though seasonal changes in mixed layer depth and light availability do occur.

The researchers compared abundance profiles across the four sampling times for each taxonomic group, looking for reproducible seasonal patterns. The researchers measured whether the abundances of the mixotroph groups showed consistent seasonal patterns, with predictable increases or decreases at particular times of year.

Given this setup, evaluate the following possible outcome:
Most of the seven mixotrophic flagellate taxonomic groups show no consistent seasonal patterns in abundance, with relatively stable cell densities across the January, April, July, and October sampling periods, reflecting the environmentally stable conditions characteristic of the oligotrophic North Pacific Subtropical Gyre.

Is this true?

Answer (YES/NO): NO